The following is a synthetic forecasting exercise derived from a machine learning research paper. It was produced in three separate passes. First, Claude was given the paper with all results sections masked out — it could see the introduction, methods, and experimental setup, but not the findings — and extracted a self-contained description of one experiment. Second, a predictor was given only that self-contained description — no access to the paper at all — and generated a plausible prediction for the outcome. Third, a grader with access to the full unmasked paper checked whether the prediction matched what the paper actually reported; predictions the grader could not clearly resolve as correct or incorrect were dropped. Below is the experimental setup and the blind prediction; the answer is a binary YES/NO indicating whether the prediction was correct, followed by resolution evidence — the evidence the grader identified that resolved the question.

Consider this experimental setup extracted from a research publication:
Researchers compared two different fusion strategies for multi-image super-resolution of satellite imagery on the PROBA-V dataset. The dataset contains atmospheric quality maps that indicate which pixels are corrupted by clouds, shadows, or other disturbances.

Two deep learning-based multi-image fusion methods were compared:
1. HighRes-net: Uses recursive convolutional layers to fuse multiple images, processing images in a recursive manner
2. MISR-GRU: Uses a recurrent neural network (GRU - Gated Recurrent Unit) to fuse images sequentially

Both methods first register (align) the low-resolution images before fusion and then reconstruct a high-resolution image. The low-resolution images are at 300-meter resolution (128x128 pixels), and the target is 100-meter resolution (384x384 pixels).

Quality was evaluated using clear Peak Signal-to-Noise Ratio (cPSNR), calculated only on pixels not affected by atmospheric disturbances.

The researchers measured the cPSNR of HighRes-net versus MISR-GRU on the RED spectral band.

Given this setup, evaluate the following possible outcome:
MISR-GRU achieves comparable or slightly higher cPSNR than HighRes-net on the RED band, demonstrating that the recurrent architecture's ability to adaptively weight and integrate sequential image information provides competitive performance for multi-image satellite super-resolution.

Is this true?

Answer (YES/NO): YES